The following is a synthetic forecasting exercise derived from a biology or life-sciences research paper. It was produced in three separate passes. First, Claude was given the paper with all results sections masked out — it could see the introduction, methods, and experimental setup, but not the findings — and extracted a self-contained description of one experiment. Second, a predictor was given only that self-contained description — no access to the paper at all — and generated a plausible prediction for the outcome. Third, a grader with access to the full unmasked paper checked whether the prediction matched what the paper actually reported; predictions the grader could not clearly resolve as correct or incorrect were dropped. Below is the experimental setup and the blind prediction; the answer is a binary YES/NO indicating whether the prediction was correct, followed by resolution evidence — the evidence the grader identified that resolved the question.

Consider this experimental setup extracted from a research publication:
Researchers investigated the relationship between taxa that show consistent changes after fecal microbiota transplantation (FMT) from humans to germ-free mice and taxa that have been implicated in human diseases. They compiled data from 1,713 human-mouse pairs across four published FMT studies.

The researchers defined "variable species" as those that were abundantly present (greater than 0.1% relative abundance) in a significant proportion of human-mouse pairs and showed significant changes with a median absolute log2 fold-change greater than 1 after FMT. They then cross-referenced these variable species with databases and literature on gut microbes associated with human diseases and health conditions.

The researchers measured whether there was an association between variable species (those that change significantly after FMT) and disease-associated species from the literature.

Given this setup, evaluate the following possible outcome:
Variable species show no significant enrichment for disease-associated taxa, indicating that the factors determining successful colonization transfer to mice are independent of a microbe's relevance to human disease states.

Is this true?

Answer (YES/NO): NO